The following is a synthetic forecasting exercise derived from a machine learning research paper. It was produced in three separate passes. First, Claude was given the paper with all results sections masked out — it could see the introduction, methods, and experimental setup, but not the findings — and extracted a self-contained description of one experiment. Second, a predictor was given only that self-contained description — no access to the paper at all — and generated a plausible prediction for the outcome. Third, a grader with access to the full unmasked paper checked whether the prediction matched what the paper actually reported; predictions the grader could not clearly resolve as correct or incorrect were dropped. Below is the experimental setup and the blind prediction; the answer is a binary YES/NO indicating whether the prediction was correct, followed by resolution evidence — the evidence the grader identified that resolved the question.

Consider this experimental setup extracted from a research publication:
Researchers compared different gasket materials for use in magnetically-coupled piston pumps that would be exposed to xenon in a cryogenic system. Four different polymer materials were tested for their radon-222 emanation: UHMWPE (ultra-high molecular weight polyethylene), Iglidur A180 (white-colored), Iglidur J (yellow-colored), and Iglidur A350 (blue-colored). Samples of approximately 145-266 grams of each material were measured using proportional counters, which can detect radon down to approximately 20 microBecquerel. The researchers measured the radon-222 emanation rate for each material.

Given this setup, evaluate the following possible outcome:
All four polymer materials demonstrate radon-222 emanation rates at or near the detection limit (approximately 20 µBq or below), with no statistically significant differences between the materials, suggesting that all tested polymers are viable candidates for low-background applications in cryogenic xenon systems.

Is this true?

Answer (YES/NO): NO